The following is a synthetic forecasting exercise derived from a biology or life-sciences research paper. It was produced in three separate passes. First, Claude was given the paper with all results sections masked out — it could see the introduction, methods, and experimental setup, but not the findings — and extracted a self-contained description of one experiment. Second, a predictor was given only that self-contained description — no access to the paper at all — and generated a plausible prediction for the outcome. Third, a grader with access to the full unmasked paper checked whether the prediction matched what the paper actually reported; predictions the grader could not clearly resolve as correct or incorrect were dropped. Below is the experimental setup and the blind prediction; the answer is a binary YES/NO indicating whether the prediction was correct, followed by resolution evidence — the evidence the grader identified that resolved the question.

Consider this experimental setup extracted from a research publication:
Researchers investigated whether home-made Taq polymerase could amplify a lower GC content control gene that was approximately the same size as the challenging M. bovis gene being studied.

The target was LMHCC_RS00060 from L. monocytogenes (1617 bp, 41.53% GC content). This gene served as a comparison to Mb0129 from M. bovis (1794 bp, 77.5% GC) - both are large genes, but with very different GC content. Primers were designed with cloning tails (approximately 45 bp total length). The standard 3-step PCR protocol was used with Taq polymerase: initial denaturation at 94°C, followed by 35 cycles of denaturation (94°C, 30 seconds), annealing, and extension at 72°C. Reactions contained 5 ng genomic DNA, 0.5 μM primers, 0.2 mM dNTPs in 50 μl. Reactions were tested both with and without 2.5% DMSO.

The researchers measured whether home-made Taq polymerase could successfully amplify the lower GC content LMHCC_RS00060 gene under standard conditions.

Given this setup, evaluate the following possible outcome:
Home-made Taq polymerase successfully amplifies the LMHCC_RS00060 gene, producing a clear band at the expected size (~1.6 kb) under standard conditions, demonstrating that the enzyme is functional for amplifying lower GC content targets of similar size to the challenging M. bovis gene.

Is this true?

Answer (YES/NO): NO